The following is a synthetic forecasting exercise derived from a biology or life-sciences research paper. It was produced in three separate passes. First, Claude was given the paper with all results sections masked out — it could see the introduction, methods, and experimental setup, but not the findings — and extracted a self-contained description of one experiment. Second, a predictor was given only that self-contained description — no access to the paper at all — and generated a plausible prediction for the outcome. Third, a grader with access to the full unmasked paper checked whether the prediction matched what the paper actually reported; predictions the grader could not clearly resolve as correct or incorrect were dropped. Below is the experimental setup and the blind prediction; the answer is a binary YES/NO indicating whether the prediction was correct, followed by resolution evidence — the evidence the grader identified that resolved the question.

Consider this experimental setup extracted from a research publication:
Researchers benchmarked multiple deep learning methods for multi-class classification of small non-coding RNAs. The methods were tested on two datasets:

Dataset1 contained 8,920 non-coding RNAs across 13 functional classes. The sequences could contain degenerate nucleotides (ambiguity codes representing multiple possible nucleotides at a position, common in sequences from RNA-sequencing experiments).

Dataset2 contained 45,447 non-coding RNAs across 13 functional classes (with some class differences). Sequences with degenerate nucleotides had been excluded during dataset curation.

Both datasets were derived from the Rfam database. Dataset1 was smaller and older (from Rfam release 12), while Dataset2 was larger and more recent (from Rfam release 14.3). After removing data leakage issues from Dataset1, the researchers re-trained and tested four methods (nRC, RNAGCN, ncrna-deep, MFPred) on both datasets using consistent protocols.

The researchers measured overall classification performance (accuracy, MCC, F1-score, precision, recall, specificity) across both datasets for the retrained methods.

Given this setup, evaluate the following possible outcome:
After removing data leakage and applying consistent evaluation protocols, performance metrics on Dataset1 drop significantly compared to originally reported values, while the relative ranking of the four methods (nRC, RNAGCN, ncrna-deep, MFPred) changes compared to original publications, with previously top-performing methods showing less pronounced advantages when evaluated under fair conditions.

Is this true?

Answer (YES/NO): NO